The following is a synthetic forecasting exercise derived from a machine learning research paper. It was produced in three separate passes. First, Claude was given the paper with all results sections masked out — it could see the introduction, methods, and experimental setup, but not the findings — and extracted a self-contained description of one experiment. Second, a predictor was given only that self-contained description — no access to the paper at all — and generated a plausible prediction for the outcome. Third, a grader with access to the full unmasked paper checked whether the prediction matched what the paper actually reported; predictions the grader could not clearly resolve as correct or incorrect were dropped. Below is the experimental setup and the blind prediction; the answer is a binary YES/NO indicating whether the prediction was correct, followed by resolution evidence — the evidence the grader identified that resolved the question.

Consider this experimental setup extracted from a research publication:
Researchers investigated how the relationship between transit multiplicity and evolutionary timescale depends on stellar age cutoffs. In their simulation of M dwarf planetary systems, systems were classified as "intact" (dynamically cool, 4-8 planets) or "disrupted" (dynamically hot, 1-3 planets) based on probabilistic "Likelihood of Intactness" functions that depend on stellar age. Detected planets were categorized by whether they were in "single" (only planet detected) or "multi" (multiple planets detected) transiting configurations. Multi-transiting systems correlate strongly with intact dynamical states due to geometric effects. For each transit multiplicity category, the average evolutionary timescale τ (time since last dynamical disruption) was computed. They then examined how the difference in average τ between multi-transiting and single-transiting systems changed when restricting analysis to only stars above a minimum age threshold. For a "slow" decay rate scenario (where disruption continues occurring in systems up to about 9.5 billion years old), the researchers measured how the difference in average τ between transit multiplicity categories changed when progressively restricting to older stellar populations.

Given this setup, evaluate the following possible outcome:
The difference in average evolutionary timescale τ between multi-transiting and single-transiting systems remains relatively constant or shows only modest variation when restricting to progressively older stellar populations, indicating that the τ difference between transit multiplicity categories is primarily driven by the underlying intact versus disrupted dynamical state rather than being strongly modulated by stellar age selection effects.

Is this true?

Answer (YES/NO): NO